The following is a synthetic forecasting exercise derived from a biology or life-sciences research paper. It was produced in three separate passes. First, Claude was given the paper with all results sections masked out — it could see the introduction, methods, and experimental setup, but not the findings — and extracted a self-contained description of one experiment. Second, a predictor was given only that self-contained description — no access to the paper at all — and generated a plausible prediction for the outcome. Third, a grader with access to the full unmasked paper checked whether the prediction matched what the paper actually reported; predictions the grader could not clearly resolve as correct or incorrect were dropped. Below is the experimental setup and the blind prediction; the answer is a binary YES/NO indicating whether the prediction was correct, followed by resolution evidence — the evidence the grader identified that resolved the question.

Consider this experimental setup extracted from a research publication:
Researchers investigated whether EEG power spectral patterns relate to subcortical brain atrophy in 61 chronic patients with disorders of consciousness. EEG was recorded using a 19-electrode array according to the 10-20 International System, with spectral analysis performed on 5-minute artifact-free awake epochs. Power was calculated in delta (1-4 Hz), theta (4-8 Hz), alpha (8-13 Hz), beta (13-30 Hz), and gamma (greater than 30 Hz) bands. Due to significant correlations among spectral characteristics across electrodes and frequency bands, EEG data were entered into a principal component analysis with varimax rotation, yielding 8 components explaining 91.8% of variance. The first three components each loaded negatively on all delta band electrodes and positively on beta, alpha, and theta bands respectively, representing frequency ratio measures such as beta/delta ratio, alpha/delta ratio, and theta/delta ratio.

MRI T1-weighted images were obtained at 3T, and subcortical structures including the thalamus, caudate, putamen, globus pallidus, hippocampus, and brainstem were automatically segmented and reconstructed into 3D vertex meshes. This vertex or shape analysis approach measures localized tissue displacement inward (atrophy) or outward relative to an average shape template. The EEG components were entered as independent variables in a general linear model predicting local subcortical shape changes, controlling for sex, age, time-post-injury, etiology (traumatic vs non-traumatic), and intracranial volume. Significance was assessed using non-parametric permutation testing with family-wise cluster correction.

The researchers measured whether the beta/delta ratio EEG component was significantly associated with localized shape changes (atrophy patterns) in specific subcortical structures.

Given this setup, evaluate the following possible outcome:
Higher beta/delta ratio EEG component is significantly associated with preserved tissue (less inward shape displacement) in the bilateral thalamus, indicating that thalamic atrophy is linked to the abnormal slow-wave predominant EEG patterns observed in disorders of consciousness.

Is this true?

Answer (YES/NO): YES